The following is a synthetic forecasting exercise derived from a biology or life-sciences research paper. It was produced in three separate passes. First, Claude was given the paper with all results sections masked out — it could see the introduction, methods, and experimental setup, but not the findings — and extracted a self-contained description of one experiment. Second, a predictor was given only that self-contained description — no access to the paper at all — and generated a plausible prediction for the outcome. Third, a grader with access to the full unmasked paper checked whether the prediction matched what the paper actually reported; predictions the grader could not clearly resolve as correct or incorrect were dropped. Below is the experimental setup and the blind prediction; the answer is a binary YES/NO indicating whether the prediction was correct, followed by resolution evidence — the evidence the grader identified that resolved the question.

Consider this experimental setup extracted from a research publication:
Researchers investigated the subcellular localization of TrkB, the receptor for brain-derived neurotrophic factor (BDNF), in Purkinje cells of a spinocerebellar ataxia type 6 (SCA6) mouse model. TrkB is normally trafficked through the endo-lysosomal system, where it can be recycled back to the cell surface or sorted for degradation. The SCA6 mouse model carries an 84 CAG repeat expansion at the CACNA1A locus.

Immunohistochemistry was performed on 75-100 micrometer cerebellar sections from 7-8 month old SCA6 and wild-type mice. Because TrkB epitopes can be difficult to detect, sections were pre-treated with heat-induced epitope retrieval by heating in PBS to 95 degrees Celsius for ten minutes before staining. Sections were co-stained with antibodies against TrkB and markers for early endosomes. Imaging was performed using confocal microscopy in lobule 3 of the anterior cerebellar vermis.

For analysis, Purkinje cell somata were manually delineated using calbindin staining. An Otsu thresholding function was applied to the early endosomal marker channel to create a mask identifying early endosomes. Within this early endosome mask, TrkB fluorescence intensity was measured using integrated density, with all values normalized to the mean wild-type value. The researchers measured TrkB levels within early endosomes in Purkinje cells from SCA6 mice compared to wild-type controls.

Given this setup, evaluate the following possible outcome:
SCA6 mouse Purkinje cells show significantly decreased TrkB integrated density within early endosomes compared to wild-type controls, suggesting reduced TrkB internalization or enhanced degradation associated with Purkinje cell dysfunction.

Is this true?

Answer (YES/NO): NO